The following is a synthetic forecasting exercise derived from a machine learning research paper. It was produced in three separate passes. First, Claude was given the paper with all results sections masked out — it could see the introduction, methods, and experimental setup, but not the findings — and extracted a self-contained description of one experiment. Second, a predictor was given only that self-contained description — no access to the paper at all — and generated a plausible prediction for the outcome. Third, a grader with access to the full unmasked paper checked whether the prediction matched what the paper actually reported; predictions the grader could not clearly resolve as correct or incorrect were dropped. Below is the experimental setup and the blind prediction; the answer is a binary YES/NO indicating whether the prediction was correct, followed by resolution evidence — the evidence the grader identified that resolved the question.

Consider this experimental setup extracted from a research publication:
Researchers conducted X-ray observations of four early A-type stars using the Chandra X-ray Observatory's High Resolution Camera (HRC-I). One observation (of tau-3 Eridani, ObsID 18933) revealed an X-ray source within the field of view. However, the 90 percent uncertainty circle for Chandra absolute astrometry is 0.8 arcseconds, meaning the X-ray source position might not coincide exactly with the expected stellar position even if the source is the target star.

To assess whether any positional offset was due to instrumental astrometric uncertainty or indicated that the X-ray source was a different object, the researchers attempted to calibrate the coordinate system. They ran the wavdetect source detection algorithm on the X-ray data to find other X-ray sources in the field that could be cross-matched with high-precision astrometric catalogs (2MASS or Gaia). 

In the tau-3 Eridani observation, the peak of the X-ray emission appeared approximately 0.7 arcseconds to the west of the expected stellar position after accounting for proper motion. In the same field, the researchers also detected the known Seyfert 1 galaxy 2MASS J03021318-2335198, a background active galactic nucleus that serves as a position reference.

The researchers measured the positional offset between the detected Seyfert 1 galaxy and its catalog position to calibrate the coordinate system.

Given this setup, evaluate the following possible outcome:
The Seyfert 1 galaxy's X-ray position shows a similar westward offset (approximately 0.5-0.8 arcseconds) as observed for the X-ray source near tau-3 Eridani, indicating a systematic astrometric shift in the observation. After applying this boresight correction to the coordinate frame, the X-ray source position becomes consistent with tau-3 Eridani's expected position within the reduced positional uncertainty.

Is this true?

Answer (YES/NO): YES